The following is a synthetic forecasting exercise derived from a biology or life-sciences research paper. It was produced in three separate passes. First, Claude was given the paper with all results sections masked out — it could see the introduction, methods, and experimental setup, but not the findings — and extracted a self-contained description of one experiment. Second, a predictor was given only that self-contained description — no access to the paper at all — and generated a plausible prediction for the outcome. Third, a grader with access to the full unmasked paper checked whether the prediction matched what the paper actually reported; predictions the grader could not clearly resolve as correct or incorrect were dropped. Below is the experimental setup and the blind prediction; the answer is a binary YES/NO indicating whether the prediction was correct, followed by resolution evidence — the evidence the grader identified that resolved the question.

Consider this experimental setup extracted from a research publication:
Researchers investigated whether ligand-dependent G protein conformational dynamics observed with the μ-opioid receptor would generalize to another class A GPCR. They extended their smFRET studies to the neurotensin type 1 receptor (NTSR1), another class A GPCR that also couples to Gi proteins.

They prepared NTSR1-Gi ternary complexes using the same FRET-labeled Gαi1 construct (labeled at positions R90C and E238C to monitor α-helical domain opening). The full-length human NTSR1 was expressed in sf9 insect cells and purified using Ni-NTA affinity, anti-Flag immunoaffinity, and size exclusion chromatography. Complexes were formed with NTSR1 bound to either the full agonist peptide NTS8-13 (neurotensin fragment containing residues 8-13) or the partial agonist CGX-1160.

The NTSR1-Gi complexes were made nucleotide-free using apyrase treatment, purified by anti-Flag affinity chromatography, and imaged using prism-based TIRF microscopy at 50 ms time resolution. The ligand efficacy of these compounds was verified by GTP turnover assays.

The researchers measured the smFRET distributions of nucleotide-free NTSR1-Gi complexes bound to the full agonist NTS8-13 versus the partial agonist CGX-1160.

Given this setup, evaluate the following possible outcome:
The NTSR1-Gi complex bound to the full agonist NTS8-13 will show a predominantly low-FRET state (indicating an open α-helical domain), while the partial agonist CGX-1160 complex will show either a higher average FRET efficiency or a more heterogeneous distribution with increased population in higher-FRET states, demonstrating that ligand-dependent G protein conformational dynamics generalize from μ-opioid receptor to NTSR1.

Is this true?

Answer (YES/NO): YES